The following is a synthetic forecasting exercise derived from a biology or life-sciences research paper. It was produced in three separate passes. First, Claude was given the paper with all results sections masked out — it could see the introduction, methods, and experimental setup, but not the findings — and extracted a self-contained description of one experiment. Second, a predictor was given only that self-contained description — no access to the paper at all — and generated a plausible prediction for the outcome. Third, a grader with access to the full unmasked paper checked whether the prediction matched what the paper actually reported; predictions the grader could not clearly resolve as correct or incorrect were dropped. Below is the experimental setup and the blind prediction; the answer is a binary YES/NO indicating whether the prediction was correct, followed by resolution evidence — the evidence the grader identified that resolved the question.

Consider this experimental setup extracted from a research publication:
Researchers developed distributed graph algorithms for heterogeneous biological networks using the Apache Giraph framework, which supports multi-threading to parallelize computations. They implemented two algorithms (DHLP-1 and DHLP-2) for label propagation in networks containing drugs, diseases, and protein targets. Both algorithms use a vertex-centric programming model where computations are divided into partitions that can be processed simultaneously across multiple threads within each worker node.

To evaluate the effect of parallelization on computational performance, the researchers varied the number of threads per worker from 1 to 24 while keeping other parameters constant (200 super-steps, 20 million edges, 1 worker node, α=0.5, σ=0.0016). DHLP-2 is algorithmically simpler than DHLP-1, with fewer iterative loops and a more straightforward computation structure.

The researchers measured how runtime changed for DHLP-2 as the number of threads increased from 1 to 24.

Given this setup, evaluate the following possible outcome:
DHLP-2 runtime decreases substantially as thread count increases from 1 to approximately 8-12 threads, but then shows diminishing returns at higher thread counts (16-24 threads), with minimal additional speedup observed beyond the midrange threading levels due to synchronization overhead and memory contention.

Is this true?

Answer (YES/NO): NO